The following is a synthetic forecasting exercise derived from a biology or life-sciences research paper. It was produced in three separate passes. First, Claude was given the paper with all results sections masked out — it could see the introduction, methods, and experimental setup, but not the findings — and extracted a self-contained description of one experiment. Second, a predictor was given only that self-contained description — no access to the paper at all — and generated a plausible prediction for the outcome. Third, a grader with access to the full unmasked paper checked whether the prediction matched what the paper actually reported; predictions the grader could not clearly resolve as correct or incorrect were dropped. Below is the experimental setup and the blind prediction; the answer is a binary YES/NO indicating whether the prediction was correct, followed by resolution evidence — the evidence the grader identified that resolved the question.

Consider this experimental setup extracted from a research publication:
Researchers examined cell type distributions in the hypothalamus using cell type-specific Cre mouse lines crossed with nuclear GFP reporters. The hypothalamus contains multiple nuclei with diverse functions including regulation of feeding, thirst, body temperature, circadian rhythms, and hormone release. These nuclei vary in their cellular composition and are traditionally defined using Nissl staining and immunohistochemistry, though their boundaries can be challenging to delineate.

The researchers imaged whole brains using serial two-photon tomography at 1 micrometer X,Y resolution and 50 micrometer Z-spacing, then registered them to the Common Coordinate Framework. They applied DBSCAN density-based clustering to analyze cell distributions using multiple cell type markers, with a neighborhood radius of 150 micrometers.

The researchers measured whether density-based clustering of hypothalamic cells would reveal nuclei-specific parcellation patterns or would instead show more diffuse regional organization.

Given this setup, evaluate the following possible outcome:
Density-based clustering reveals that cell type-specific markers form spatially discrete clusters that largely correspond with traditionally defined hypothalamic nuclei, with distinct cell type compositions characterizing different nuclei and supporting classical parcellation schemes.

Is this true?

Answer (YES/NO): YES